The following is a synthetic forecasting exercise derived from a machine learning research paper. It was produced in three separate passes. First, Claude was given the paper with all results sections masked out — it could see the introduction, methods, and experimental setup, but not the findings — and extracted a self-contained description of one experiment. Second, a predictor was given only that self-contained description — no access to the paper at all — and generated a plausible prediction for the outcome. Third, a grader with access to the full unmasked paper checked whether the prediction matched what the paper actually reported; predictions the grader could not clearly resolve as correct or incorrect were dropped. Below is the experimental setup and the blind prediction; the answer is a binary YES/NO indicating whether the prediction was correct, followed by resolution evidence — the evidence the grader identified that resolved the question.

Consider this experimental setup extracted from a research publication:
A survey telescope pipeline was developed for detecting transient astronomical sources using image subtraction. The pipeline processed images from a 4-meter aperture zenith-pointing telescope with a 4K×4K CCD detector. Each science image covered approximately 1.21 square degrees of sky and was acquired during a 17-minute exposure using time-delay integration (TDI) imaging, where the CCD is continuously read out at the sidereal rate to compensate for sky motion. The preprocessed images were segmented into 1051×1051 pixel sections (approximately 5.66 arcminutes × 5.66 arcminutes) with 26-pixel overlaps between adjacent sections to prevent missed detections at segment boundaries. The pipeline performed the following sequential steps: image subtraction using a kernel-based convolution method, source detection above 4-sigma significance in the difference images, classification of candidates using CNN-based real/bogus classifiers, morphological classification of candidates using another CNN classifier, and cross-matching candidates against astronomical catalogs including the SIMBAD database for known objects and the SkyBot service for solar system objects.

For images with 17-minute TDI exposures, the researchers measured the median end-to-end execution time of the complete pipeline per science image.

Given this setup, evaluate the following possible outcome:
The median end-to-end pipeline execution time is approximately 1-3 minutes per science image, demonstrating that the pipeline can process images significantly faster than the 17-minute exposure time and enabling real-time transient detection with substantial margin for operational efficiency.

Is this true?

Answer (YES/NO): NO